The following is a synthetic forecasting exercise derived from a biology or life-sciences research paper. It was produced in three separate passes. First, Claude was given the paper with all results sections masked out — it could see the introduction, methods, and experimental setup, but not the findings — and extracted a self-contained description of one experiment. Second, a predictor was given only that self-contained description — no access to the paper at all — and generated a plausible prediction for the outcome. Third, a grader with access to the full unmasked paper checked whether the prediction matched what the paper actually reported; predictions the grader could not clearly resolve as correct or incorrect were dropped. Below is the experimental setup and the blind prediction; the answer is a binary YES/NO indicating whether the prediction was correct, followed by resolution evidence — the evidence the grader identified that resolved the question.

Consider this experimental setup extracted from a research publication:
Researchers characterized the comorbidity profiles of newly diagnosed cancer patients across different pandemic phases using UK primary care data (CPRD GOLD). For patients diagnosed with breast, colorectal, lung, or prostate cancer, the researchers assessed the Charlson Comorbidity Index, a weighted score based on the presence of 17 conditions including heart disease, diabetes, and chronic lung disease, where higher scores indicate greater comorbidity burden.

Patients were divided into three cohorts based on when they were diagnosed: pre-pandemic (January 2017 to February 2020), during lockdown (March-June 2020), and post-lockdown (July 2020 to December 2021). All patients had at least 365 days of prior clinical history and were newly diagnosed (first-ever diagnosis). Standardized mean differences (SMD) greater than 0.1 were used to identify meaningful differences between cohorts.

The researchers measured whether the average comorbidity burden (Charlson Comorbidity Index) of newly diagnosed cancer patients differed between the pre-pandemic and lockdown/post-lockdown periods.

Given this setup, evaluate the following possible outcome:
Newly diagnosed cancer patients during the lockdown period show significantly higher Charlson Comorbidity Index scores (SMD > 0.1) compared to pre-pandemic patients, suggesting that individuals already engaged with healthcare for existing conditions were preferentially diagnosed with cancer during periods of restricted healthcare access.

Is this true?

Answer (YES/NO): NO